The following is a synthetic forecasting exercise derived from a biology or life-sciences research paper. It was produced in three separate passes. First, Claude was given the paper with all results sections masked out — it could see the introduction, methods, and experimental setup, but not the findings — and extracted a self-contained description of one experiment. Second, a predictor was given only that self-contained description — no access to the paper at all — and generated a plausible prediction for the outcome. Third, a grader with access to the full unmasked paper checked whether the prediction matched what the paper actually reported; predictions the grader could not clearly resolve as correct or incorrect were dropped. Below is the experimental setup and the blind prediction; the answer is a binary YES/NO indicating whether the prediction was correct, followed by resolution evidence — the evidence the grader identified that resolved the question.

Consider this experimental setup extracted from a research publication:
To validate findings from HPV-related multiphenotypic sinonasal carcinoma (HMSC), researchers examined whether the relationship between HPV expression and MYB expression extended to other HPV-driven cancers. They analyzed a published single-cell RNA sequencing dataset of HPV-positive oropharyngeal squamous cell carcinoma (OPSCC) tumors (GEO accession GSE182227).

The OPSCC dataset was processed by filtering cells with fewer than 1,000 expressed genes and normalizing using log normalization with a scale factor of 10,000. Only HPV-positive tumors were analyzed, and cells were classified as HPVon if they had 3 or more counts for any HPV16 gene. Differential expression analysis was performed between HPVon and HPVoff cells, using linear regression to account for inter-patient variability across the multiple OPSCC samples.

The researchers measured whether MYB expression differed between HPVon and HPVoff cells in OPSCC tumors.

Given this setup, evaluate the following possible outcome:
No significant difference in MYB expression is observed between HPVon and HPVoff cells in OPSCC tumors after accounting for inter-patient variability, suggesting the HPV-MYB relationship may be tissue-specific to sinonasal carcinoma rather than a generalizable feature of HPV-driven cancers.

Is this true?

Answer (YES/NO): NO